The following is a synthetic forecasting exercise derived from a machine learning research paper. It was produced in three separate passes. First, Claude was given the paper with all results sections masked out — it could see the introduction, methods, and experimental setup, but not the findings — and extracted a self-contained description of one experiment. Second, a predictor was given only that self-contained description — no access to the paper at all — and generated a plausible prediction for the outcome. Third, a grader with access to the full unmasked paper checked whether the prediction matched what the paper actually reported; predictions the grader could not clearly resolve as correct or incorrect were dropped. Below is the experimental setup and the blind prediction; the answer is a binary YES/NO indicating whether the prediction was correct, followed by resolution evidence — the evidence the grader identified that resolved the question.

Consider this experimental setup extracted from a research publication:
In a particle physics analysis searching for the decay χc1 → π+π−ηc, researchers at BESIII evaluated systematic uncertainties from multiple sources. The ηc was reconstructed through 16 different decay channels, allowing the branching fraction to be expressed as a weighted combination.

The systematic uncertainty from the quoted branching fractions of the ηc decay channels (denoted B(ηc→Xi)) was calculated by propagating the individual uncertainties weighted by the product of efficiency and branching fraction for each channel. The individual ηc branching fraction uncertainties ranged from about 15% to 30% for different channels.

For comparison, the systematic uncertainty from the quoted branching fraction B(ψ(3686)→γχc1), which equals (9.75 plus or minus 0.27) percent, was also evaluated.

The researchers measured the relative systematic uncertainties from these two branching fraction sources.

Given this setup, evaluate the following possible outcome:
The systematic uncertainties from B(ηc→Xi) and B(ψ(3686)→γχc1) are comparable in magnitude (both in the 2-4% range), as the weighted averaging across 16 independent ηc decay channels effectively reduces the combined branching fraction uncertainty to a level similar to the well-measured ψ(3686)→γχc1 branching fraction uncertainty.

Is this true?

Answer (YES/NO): NO